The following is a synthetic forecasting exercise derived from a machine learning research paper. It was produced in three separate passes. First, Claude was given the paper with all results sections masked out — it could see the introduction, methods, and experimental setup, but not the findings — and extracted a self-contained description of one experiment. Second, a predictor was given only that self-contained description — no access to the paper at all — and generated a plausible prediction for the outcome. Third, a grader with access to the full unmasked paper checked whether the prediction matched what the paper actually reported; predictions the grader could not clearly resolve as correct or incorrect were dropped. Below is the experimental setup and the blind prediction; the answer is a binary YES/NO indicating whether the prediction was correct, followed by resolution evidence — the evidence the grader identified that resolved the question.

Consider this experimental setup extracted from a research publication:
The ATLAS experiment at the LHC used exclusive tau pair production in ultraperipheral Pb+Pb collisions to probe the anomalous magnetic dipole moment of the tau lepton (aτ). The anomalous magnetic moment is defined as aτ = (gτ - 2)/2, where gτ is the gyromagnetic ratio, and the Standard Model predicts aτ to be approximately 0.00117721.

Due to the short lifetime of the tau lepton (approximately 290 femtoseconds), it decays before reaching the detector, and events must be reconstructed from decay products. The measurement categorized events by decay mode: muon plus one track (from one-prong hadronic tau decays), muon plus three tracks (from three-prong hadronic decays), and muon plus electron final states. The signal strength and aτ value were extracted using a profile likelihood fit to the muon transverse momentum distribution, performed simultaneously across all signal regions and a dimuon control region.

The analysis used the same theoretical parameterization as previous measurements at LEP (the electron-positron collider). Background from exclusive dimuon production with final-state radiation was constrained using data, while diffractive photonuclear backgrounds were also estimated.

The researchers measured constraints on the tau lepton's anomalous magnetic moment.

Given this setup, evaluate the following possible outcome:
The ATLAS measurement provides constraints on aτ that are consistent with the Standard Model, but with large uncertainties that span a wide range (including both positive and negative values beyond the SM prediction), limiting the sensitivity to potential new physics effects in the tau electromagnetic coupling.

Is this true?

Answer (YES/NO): YES